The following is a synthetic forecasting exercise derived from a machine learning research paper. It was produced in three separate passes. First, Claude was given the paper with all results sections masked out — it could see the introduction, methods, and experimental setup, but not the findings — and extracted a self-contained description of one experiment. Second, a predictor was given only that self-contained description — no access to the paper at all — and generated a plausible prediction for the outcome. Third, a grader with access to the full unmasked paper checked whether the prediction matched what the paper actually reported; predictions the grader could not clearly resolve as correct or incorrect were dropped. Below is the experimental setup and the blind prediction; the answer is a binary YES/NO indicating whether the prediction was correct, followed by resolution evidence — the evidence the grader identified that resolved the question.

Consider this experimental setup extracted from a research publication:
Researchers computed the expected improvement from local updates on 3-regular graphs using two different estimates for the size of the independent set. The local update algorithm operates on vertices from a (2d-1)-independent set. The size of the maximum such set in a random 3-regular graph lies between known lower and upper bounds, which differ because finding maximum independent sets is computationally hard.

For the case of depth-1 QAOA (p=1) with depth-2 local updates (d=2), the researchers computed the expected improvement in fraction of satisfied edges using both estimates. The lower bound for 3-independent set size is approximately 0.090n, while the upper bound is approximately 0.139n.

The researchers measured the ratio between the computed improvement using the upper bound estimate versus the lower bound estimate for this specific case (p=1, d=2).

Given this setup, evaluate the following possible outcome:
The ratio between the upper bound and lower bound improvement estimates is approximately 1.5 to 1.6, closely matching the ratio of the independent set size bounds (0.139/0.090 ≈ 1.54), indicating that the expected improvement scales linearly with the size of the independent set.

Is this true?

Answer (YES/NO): YES